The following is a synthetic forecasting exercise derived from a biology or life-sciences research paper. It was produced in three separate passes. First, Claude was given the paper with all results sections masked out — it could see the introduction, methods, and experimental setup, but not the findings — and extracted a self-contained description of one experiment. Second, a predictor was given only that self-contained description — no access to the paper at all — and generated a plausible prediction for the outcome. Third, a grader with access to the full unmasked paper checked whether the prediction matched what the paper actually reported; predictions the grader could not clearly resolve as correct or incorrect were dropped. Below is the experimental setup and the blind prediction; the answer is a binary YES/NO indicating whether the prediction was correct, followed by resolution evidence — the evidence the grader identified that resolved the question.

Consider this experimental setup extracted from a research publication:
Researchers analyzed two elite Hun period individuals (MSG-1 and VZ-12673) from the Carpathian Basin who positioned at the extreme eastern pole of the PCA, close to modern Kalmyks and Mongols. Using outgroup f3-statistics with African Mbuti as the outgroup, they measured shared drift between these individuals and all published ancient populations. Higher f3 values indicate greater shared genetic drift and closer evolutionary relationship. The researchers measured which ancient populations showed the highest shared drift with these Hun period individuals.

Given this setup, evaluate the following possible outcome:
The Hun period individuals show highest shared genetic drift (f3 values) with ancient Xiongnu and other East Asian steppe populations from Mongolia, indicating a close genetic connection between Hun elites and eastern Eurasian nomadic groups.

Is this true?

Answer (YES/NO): YES